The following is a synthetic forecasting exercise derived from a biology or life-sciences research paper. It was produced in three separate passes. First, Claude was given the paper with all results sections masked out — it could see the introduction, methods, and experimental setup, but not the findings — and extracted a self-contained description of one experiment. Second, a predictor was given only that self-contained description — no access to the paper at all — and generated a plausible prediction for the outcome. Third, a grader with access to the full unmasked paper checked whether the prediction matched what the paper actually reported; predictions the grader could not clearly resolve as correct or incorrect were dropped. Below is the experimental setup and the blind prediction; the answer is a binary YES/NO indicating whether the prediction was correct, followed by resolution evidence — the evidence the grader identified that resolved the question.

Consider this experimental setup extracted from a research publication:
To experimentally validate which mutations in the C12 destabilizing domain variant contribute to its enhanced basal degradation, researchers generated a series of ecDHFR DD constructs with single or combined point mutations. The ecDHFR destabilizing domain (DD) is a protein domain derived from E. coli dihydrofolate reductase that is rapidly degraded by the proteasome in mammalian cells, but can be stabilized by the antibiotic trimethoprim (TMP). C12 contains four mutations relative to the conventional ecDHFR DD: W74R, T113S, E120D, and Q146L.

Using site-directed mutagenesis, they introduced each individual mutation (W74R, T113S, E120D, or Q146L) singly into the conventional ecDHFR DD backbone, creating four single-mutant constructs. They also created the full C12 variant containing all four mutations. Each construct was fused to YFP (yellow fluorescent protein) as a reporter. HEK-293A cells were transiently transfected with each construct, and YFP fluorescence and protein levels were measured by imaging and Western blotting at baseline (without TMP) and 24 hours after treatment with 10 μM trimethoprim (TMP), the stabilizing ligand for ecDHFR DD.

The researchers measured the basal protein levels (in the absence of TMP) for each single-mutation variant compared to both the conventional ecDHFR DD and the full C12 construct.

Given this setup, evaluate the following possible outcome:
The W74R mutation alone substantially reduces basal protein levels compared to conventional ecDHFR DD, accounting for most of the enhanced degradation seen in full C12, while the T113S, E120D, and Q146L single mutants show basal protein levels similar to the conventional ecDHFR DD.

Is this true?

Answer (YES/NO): NO